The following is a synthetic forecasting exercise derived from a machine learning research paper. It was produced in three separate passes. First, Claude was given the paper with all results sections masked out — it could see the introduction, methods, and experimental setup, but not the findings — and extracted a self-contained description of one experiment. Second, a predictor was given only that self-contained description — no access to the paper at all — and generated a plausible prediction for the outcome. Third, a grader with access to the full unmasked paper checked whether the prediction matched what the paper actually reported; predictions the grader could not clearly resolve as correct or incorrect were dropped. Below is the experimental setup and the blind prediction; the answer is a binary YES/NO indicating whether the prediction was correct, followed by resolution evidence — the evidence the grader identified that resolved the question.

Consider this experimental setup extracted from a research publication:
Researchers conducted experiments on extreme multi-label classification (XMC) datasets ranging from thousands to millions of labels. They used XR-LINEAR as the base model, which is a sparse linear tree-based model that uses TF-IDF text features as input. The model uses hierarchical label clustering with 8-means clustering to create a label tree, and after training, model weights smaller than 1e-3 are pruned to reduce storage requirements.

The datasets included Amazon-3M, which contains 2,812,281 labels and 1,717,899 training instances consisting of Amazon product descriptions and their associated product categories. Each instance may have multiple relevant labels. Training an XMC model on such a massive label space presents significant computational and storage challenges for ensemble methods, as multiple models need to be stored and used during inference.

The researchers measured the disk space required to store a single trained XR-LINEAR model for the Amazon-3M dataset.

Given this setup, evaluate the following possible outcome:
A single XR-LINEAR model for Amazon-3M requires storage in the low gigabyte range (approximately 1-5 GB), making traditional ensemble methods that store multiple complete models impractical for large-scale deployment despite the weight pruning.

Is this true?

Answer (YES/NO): NO